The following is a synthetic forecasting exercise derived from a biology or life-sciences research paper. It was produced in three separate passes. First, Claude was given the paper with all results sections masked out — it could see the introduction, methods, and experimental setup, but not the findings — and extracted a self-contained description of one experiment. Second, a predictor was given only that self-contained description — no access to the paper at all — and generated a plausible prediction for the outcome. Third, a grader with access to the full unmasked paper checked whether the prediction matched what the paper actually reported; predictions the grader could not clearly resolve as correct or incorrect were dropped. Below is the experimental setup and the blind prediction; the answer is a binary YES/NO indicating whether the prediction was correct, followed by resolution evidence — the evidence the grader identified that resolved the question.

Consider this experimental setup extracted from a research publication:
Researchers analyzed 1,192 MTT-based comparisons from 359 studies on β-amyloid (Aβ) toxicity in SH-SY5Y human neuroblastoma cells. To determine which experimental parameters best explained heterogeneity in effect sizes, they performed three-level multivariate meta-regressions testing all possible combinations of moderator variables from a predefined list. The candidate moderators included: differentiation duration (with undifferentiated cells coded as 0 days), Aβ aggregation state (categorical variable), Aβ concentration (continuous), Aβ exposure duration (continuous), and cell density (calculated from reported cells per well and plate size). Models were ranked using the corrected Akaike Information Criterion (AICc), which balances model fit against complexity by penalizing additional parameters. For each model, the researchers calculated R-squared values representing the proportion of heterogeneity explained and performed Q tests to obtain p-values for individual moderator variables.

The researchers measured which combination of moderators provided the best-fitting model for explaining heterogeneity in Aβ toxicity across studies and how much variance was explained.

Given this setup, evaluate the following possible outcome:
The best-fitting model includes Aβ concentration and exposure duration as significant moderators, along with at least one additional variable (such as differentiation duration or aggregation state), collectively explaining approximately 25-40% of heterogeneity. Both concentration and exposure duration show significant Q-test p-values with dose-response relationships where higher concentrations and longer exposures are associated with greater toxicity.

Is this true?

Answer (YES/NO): NO